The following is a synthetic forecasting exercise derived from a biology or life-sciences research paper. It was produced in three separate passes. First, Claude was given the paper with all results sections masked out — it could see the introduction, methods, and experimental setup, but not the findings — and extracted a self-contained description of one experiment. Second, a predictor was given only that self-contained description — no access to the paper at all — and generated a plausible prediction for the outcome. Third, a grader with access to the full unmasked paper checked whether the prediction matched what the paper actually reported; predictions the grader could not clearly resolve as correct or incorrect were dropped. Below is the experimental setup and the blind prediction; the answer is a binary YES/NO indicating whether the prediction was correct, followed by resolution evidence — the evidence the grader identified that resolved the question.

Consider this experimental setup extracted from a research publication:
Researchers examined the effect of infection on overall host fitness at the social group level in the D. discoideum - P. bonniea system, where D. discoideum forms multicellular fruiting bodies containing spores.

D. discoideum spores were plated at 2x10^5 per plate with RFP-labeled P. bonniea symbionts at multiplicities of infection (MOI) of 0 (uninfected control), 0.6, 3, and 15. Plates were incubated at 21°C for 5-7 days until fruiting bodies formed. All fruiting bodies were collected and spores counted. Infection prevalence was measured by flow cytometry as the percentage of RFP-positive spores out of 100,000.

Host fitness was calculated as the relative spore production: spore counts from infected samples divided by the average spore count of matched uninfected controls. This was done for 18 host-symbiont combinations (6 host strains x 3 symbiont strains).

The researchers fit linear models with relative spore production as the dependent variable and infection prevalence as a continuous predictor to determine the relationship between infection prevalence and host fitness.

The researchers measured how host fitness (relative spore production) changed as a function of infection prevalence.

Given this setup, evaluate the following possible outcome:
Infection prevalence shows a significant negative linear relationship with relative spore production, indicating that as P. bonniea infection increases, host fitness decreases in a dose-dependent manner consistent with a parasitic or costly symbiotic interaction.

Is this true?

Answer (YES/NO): YES